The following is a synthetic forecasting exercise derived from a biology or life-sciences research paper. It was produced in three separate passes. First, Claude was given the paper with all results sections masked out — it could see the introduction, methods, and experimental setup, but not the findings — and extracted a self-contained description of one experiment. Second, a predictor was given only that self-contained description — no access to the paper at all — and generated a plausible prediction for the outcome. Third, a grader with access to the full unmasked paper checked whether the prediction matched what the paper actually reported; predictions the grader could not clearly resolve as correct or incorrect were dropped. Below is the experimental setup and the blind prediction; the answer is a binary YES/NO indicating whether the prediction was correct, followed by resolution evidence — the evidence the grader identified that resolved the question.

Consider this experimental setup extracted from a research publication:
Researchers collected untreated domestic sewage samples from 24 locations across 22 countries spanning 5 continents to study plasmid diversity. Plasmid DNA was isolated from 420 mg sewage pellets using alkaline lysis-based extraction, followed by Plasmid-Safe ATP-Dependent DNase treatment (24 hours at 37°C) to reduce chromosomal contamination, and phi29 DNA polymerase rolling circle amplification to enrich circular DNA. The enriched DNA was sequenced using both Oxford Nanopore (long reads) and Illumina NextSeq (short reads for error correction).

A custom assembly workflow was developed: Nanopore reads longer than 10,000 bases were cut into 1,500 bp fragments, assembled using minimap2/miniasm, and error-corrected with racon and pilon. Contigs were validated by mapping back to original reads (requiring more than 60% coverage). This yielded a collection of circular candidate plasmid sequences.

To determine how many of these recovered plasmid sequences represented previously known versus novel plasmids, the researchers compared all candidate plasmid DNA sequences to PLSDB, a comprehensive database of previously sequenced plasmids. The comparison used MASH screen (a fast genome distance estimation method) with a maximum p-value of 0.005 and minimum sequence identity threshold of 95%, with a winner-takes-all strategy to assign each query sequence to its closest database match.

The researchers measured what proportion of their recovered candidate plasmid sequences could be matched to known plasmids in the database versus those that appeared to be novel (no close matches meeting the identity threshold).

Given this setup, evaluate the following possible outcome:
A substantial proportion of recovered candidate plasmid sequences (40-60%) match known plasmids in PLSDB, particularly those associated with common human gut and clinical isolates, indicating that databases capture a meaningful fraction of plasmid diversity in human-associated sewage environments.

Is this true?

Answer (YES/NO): NO